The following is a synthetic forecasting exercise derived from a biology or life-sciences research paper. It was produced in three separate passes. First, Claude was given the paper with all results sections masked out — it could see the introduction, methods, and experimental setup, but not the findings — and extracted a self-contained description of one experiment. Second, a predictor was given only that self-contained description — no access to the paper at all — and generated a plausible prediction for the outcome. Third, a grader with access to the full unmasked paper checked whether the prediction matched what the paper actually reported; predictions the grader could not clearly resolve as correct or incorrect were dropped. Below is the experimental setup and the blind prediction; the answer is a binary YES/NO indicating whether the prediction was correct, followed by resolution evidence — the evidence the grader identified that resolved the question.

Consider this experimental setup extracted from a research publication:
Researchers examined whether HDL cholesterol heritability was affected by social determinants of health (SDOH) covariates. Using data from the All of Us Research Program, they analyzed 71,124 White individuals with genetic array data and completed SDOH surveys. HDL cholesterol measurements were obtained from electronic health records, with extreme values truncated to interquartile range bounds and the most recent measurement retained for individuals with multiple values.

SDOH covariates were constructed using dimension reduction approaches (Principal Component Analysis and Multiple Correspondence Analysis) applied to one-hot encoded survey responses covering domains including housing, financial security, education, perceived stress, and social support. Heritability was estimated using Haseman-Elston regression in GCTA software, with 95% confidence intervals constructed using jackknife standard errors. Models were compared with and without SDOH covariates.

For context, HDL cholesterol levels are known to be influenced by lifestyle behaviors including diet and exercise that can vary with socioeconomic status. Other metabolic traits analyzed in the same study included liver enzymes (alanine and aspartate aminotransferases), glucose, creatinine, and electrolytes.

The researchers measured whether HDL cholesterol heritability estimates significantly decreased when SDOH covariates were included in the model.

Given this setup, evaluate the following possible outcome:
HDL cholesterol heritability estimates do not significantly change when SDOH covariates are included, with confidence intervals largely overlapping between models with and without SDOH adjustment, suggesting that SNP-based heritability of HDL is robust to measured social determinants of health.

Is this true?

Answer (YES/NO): NO